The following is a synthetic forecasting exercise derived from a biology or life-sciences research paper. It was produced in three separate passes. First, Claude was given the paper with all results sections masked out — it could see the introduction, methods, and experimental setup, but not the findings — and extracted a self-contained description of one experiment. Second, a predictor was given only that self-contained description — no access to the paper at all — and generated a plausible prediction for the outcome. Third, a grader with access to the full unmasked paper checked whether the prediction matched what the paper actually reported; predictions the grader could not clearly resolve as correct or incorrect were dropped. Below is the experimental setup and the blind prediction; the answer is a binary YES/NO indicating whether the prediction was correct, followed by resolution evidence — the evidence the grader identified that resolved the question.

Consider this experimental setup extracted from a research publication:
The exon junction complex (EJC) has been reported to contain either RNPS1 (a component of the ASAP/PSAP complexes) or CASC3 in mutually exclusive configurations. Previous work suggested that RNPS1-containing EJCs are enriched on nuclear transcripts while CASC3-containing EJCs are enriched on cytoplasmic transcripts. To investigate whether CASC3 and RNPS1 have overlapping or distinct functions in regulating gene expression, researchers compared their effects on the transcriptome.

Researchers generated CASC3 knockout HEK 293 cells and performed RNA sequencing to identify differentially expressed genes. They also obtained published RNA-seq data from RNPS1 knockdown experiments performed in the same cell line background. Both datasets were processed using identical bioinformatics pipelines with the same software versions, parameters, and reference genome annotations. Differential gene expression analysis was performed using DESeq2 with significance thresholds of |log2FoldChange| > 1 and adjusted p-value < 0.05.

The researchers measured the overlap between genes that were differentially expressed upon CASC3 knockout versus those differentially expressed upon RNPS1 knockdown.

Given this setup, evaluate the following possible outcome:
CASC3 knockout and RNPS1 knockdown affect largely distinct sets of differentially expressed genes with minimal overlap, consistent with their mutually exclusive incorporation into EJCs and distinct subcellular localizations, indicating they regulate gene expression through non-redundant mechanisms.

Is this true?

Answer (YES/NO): YES